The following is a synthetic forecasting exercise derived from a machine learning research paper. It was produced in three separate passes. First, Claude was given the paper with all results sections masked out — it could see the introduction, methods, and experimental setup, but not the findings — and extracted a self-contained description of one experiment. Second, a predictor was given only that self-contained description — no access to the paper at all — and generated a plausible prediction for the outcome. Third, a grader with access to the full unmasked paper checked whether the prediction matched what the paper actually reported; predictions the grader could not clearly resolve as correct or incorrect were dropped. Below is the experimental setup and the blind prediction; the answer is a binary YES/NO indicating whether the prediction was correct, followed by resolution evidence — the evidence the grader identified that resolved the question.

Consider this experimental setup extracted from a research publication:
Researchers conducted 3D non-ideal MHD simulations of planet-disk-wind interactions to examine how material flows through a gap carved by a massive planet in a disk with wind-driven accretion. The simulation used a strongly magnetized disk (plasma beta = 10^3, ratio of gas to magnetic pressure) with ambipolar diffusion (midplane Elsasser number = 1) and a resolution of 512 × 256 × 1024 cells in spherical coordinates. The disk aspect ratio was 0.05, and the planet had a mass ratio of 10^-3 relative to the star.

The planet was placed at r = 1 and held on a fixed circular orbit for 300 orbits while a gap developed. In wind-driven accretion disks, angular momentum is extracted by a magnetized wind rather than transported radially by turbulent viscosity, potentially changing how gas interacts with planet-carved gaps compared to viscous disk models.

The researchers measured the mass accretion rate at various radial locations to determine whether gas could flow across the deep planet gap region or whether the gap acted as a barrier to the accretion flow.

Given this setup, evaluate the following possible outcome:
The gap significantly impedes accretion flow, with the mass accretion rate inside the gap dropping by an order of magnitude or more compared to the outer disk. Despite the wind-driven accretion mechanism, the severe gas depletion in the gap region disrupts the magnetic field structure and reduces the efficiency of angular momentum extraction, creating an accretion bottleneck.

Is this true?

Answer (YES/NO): NO